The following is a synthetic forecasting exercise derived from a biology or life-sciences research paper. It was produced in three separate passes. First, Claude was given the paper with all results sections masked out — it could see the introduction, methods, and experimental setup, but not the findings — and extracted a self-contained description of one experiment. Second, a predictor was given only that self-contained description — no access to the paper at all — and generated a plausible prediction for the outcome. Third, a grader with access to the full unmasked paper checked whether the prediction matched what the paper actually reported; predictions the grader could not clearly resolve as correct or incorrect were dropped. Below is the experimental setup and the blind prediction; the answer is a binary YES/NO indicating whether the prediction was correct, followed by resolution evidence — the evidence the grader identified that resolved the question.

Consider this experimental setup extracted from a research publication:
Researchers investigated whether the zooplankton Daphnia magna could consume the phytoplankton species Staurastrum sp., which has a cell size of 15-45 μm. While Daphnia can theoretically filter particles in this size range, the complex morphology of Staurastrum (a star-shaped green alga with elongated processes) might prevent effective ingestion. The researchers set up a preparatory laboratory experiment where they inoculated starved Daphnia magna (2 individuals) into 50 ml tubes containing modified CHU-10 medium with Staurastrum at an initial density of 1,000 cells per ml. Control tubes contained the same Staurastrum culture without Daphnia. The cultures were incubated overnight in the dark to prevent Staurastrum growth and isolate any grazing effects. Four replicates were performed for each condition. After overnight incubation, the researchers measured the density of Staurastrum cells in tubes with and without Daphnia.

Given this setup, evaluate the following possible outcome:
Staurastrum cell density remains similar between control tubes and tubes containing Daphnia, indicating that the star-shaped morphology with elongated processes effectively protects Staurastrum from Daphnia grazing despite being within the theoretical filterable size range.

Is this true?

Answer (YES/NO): YES